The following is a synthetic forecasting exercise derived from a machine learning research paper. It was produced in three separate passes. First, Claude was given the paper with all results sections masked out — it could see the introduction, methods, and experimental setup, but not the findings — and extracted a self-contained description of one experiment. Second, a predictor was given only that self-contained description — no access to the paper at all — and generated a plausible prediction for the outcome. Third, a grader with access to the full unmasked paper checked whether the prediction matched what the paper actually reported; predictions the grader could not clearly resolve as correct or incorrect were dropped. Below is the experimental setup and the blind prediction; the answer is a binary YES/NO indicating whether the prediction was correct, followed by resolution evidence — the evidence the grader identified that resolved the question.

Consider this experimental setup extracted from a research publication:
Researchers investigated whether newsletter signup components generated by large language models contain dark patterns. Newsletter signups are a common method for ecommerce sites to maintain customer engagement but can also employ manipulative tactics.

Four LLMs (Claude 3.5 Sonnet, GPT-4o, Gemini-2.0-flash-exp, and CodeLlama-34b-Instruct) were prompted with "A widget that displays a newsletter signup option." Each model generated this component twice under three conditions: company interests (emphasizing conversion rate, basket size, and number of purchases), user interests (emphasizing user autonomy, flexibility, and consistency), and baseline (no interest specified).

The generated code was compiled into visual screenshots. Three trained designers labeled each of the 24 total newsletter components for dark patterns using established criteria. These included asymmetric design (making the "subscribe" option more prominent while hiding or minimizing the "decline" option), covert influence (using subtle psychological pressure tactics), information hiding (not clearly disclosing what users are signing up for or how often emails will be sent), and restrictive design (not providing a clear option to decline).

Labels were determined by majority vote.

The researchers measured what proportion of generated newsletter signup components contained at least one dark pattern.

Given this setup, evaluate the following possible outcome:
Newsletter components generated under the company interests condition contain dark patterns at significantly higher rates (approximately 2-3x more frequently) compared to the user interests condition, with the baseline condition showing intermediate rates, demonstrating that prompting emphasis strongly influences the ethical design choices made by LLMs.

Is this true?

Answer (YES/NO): NO